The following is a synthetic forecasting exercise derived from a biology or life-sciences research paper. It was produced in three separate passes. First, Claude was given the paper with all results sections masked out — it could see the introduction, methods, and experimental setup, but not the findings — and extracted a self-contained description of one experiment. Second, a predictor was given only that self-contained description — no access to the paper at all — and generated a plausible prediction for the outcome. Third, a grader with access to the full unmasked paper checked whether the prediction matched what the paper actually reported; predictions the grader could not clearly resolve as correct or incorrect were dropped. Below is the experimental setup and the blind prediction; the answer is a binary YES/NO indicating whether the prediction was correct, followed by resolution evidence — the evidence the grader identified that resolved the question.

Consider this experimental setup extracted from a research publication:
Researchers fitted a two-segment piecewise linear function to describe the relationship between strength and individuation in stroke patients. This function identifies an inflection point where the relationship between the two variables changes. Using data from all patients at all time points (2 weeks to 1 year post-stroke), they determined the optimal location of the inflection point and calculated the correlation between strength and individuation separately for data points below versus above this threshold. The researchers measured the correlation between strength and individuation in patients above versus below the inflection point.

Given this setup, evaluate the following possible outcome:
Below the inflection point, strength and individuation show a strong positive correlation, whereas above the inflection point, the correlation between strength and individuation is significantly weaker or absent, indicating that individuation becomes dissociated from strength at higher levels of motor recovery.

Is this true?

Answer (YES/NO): YES